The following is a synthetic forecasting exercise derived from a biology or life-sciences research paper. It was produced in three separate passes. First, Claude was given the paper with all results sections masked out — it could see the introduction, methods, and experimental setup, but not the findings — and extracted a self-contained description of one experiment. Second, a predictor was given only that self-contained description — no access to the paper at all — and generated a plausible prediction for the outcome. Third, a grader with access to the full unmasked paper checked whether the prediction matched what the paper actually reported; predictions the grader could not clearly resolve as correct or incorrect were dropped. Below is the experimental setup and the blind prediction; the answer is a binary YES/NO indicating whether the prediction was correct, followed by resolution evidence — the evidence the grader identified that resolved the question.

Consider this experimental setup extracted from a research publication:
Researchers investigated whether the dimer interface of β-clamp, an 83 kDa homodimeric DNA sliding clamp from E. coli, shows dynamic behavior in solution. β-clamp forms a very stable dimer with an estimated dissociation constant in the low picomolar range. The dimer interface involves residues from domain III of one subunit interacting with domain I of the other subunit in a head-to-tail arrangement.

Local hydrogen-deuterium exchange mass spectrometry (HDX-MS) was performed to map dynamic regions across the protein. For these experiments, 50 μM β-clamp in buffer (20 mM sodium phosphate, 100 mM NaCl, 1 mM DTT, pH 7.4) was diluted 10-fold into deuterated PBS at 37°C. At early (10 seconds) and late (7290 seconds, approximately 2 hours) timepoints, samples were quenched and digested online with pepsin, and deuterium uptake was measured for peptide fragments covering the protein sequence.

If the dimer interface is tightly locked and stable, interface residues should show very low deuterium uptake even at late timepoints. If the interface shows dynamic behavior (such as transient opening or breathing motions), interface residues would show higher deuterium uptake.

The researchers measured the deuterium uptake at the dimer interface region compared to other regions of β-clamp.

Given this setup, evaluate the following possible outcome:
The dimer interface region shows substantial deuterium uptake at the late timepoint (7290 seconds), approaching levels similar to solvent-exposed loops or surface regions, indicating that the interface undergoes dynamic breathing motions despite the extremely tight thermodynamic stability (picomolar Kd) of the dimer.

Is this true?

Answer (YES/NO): NO